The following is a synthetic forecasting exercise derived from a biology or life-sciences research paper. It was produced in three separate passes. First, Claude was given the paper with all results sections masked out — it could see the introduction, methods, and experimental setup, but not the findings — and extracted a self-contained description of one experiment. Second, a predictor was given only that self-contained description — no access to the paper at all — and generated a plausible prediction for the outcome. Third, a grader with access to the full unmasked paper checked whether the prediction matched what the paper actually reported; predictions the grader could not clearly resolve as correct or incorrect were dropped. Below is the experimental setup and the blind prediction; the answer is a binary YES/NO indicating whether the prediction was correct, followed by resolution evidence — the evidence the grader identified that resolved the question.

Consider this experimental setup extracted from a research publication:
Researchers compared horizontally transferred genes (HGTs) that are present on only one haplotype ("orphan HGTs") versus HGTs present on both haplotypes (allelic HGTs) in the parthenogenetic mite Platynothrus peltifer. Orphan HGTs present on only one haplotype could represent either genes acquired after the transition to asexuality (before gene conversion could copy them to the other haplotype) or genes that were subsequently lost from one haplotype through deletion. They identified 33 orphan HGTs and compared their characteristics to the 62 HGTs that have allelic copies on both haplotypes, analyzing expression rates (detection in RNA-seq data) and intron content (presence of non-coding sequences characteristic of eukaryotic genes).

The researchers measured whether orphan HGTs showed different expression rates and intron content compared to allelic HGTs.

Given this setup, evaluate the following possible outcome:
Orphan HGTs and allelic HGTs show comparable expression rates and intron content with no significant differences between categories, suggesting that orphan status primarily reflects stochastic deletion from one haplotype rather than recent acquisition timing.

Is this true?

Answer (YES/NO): NO